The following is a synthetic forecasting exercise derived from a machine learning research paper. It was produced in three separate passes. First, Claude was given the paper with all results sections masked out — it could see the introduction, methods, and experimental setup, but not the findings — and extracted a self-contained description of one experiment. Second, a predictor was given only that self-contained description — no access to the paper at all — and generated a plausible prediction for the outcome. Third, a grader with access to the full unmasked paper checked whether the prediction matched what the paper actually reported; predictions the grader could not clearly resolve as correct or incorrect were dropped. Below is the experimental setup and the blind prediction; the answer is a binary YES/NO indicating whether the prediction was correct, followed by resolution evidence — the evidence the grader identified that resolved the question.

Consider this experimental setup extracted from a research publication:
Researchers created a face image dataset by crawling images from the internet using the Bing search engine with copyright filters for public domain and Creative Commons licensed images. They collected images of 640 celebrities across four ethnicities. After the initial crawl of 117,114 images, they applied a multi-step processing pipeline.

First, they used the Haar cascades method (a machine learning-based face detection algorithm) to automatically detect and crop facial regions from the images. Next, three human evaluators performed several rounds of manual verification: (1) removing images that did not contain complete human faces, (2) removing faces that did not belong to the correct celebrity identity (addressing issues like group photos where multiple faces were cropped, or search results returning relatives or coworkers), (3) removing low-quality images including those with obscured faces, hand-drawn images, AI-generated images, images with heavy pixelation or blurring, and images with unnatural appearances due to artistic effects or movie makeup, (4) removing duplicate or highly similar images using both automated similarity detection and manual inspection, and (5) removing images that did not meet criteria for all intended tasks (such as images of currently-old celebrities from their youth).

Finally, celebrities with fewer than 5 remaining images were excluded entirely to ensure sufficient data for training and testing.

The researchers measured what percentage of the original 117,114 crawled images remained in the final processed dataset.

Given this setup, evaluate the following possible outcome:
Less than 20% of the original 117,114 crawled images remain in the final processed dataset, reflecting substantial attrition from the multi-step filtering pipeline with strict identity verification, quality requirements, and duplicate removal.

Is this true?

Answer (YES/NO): YES